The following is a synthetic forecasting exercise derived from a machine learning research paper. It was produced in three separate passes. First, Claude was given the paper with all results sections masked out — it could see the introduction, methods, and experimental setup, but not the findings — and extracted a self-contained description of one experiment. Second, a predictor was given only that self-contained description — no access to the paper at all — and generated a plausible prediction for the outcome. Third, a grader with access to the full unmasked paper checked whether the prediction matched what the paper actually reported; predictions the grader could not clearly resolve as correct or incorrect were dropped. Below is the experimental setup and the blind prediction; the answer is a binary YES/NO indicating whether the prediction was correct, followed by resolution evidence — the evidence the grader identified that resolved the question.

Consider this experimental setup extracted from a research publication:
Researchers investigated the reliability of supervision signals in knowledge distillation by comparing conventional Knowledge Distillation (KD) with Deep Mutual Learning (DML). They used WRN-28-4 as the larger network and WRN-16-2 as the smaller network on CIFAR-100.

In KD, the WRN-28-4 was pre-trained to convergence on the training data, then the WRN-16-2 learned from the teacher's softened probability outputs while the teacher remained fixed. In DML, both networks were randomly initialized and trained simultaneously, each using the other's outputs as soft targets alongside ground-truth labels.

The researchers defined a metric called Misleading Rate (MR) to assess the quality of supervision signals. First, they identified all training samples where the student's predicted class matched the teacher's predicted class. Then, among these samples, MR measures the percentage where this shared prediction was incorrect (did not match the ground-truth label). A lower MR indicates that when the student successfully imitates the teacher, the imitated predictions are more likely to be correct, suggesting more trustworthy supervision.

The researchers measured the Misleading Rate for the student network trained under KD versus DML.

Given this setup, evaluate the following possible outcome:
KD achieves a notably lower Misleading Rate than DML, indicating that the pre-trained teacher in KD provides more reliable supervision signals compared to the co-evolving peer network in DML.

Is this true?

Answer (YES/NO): YES